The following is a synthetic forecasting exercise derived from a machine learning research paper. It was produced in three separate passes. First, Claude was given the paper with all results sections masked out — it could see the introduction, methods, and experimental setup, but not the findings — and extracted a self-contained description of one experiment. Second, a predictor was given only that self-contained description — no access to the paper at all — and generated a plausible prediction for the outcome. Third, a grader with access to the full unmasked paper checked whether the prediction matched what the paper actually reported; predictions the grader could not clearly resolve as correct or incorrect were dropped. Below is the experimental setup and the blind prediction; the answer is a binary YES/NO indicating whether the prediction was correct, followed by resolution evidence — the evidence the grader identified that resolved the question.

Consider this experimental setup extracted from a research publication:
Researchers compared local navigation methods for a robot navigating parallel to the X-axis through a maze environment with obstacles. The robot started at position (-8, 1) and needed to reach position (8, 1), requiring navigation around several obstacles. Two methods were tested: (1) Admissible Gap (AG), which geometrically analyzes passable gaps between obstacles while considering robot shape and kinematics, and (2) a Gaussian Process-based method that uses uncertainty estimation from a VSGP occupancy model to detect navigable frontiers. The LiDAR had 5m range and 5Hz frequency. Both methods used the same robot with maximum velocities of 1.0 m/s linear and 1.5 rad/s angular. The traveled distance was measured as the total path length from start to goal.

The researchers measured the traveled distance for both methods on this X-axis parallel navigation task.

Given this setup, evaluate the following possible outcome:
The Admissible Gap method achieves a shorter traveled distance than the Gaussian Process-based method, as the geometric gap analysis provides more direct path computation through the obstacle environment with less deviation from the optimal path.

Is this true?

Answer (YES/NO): YES